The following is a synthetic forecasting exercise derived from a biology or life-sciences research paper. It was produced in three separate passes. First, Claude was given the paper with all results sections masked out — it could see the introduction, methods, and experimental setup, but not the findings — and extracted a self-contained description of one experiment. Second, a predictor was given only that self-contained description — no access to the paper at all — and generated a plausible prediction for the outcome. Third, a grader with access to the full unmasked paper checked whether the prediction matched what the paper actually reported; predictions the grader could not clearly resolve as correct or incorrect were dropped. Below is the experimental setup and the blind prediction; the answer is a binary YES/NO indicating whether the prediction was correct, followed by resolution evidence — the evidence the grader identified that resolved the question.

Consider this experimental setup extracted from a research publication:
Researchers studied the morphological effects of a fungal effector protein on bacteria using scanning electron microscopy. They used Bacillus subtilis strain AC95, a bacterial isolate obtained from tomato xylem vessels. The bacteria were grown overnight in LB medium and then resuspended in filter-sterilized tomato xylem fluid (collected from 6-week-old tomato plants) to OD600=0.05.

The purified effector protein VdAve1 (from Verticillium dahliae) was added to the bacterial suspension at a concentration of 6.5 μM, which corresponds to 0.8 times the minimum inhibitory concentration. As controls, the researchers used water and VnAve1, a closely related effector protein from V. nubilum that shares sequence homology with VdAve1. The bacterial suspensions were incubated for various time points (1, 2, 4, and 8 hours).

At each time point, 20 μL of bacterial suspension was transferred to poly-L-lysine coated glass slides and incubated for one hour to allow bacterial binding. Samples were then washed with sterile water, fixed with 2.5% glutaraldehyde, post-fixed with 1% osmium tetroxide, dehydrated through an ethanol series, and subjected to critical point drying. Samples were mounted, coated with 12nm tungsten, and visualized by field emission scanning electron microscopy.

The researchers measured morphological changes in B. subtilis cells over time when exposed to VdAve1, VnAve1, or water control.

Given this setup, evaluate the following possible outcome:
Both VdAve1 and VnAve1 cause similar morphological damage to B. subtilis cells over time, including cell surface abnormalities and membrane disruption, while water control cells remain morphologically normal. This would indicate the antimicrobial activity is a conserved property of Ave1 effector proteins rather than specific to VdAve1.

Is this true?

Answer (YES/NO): NO